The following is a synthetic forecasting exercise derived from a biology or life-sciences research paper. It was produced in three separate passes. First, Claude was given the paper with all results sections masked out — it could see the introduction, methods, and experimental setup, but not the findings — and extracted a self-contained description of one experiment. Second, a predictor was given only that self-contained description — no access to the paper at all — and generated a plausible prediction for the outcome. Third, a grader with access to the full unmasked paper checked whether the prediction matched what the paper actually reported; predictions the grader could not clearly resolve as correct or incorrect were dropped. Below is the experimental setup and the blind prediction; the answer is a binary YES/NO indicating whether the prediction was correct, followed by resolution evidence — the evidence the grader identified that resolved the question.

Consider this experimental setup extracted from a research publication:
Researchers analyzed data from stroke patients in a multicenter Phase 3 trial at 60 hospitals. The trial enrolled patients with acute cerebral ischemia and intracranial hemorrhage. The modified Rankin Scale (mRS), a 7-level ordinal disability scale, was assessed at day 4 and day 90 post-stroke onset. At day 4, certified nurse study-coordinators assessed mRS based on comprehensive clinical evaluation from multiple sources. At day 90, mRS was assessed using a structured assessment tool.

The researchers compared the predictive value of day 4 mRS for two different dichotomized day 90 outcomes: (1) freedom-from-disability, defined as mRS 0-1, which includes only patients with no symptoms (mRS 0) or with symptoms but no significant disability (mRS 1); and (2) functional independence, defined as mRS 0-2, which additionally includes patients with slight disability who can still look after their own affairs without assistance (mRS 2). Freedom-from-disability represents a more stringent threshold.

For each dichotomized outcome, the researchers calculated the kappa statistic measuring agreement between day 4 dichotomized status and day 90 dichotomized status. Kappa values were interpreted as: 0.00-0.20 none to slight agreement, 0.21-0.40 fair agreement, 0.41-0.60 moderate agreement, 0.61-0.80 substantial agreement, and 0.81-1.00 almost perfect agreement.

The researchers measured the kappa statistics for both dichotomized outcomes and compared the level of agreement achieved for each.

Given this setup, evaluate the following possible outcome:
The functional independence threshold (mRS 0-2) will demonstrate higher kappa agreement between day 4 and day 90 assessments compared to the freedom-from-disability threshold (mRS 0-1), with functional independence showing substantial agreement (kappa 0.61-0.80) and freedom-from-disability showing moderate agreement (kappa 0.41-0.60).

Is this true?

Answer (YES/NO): NO